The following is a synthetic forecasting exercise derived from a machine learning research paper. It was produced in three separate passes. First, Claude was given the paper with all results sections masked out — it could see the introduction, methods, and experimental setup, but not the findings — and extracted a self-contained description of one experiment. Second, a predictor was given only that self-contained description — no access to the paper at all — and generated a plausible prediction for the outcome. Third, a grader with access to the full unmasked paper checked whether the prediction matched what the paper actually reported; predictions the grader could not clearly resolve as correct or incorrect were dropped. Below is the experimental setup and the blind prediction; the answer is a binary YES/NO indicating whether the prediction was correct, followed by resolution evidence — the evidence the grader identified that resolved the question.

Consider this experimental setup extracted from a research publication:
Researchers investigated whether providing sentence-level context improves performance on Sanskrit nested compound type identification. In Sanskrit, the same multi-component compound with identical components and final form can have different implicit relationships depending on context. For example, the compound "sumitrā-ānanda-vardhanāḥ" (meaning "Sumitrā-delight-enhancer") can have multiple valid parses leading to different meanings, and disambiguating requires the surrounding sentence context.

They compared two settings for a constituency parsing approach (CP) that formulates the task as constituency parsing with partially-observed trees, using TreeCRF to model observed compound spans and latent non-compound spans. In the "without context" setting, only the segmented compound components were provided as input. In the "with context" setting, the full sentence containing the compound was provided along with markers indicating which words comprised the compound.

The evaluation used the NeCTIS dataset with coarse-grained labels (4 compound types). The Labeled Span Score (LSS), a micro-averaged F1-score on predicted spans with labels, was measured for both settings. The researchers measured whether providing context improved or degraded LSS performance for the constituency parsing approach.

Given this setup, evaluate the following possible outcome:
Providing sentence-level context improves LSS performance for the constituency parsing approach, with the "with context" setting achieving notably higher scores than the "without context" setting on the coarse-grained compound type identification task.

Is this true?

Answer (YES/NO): NO